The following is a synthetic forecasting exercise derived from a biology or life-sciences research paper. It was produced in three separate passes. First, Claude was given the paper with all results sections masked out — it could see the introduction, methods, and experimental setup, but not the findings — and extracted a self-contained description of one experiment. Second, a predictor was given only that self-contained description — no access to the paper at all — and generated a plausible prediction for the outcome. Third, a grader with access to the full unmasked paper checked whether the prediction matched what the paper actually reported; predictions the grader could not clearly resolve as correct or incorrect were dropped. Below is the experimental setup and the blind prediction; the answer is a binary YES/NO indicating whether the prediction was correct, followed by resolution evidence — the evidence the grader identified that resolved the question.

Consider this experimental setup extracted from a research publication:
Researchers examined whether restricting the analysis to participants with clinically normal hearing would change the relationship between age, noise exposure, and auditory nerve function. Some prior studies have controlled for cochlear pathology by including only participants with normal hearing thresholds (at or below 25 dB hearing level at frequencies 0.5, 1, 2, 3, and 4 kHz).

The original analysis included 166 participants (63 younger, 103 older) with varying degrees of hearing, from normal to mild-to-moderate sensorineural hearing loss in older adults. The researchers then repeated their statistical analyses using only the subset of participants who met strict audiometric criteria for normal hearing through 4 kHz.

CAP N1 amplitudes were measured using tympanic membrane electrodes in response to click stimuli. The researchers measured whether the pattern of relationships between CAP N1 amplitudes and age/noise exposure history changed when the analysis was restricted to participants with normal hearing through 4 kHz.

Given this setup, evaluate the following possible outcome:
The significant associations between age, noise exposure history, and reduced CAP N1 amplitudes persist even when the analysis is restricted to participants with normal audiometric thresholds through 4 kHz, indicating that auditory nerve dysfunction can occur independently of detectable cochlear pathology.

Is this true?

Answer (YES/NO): NO